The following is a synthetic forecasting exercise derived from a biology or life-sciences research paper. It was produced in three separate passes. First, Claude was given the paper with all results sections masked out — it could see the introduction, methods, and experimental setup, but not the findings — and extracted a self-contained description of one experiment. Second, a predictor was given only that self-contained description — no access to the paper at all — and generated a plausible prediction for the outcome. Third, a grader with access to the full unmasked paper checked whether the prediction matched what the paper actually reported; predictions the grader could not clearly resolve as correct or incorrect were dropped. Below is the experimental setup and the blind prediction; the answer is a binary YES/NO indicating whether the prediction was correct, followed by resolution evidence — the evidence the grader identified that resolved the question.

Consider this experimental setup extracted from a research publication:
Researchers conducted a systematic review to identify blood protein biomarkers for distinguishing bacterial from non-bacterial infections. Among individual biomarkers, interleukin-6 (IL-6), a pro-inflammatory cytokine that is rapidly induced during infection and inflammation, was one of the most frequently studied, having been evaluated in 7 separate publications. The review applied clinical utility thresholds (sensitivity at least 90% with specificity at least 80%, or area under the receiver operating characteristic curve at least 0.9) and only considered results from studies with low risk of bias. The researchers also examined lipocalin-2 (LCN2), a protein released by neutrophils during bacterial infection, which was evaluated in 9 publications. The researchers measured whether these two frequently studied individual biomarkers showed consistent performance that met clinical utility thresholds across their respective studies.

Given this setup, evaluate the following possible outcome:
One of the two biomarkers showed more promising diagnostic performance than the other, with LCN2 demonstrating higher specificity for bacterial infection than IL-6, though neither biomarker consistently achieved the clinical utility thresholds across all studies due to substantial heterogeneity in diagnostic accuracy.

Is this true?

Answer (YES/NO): NO